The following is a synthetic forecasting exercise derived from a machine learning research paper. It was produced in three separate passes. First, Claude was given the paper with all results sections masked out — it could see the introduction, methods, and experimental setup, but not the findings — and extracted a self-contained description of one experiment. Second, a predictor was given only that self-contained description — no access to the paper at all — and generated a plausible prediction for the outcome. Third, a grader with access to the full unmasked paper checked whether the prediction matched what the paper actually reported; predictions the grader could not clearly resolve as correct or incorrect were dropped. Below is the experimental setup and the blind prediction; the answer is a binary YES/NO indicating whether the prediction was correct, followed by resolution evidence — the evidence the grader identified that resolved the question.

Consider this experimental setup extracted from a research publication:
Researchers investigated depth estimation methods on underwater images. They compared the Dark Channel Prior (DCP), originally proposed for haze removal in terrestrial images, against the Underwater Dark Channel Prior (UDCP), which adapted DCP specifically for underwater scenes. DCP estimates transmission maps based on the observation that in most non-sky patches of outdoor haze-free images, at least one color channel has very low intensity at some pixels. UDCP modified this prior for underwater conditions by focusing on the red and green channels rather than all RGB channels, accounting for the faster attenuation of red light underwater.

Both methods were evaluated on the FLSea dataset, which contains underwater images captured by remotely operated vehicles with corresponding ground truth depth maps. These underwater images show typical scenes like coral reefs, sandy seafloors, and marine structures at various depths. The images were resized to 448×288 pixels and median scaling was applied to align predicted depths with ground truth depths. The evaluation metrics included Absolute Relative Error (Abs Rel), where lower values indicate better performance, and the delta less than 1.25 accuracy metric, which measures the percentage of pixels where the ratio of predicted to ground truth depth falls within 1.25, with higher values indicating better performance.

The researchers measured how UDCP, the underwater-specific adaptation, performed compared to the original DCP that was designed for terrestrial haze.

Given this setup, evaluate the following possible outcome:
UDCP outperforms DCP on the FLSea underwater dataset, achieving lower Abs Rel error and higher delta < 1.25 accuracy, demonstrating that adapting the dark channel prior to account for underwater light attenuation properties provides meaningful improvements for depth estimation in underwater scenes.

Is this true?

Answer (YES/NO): NO